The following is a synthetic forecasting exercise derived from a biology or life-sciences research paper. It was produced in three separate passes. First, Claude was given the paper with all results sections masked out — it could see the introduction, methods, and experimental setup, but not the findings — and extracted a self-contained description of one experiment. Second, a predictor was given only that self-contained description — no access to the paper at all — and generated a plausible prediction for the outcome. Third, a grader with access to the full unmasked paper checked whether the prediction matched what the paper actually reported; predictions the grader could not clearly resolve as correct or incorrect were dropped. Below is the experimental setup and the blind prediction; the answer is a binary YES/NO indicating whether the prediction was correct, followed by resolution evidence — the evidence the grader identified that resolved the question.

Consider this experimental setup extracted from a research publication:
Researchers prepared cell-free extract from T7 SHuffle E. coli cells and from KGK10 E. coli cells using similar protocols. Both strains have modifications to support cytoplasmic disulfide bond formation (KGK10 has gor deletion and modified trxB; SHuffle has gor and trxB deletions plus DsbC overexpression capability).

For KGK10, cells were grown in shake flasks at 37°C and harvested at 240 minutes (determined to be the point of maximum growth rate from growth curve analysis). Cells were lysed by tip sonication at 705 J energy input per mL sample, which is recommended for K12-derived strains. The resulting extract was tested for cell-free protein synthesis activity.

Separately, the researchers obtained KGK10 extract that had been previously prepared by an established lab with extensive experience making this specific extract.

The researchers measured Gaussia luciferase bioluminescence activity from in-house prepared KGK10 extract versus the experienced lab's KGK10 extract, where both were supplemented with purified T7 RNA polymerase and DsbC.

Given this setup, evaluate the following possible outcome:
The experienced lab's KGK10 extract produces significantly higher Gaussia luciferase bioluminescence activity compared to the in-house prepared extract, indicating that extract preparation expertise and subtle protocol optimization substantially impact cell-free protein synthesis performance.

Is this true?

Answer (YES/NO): YES